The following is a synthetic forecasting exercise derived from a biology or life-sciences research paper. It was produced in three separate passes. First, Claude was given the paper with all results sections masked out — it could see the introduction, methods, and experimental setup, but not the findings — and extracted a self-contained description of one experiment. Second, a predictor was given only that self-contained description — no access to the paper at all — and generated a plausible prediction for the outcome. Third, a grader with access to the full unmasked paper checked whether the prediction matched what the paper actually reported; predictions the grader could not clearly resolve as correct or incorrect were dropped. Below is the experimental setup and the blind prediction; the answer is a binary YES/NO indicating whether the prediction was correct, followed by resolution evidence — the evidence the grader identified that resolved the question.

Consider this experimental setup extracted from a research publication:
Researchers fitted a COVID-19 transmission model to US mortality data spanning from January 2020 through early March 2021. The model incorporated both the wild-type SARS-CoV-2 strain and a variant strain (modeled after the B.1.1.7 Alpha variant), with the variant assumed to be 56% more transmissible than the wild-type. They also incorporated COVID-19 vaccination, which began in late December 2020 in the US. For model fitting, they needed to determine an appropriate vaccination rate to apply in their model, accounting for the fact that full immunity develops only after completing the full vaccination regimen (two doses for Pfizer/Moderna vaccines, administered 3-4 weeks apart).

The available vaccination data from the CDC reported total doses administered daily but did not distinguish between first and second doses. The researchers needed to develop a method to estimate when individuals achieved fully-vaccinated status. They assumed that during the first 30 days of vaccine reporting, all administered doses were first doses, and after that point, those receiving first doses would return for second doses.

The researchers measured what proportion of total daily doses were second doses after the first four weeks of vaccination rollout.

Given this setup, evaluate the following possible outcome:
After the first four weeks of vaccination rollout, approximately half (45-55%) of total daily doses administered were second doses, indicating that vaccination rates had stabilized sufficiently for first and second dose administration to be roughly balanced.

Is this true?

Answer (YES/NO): NO